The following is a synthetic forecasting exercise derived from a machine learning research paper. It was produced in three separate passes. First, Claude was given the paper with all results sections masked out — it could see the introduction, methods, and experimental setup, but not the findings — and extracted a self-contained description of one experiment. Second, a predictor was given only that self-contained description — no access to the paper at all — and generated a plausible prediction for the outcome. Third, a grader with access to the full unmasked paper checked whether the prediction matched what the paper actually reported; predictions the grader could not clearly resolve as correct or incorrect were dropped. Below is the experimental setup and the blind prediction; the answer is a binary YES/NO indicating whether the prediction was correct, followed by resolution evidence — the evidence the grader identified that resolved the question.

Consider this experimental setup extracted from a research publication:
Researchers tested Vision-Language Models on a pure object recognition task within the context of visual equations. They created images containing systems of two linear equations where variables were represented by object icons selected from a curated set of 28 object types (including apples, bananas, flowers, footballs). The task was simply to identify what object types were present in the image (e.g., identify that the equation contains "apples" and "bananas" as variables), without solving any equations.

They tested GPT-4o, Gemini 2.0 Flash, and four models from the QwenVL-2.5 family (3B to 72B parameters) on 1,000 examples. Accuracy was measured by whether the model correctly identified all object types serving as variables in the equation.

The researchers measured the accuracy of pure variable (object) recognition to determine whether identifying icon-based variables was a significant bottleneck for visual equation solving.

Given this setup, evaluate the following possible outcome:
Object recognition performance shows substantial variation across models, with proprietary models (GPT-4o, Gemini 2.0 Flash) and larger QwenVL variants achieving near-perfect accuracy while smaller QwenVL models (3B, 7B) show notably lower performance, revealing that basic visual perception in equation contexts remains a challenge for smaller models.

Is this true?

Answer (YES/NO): NO